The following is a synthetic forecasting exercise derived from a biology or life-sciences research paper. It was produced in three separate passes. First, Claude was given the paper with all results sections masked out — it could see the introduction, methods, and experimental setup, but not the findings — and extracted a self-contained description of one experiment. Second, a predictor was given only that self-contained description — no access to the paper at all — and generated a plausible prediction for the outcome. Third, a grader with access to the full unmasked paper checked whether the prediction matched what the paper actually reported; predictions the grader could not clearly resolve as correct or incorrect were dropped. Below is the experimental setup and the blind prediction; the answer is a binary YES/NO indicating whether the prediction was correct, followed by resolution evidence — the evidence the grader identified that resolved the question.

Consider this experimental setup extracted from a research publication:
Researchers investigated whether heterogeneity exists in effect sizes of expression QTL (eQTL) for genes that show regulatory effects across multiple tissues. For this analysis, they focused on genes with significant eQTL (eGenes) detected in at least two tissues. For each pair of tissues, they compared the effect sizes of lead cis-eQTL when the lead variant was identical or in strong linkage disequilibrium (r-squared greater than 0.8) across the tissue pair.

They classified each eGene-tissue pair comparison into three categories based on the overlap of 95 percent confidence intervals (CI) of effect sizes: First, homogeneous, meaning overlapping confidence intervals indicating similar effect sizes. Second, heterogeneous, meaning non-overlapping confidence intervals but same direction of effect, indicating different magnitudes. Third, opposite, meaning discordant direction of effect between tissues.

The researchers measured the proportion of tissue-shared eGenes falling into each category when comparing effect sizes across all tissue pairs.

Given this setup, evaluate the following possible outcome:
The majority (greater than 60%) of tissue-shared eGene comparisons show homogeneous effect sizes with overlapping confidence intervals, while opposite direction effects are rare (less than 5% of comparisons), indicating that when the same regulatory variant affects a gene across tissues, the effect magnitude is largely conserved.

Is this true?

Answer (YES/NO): NO